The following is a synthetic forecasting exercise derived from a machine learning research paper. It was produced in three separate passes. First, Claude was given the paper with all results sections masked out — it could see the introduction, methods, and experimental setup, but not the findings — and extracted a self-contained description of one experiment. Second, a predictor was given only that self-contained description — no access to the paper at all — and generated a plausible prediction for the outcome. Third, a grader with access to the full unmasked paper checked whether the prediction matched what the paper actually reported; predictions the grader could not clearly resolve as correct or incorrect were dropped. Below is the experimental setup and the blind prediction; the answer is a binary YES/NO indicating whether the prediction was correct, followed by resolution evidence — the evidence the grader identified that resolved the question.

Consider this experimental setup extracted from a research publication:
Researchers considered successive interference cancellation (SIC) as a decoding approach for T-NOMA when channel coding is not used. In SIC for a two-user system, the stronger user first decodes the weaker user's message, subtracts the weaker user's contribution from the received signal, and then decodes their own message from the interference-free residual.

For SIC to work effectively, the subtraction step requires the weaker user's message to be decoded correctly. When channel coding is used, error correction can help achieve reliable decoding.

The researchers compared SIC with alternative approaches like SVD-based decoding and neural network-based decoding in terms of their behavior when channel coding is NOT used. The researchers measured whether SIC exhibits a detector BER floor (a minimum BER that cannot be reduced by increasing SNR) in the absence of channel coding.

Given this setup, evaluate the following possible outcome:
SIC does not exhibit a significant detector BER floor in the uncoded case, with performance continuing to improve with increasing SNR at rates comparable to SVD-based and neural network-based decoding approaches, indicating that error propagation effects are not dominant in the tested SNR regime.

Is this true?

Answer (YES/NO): NO